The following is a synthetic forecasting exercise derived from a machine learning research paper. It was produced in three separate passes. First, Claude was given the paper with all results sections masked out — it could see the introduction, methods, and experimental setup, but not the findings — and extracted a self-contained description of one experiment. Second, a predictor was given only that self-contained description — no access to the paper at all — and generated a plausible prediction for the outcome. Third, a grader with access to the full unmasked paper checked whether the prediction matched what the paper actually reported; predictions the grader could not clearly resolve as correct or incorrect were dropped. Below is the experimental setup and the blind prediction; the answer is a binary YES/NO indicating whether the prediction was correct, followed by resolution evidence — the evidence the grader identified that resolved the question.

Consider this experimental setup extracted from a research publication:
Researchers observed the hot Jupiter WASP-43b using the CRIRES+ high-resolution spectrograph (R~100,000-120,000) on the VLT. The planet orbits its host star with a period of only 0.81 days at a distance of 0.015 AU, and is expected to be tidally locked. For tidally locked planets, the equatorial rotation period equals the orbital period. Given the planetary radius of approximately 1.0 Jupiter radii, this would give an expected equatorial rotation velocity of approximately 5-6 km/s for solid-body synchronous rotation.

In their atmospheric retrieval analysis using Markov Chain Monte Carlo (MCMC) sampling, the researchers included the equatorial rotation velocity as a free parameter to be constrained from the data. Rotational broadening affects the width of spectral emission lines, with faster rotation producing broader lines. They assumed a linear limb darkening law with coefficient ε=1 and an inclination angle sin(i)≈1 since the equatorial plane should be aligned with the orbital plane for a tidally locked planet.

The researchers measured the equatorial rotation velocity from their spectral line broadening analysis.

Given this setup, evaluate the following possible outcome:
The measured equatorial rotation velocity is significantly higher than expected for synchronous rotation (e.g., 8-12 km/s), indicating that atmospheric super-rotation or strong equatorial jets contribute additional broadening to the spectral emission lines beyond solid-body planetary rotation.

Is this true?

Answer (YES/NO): YES